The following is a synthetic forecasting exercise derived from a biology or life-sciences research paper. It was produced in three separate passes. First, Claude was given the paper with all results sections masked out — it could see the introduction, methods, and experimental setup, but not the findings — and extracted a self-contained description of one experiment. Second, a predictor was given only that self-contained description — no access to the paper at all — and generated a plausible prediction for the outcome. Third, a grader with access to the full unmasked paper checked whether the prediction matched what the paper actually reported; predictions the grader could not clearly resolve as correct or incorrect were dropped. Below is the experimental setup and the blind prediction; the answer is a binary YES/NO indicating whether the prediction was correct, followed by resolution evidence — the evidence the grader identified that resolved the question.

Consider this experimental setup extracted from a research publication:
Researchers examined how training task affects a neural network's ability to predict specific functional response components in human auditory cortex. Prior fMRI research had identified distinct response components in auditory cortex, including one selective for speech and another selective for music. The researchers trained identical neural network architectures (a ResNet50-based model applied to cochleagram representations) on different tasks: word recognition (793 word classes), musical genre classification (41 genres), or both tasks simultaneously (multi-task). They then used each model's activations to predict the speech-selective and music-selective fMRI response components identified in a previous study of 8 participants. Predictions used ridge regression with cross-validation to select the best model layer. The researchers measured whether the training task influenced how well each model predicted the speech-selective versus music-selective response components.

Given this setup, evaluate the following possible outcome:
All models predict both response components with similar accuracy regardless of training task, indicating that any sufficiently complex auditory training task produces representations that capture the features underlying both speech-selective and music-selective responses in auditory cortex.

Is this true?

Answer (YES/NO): NO